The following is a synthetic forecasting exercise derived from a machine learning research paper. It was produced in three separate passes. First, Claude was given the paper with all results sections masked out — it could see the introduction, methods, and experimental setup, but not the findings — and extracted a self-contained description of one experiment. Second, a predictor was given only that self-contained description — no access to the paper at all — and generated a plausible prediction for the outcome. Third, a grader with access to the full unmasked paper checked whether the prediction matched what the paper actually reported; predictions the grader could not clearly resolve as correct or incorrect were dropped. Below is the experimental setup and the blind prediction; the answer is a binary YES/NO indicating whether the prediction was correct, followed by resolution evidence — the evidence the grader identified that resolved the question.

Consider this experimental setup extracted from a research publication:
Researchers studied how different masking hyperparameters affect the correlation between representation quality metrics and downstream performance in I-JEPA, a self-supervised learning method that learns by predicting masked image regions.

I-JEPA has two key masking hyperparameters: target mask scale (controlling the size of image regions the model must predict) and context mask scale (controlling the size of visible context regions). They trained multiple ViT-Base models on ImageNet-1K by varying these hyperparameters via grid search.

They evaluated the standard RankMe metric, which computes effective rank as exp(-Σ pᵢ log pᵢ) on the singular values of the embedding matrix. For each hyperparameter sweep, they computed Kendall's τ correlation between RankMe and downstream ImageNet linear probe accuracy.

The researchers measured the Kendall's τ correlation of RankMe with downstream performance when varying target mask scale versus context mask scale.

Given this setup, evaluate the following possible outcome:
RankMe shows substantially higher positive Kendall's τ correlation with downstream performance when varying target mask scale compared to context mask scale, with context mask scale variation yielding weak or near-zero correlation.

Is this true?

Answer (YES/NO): NO